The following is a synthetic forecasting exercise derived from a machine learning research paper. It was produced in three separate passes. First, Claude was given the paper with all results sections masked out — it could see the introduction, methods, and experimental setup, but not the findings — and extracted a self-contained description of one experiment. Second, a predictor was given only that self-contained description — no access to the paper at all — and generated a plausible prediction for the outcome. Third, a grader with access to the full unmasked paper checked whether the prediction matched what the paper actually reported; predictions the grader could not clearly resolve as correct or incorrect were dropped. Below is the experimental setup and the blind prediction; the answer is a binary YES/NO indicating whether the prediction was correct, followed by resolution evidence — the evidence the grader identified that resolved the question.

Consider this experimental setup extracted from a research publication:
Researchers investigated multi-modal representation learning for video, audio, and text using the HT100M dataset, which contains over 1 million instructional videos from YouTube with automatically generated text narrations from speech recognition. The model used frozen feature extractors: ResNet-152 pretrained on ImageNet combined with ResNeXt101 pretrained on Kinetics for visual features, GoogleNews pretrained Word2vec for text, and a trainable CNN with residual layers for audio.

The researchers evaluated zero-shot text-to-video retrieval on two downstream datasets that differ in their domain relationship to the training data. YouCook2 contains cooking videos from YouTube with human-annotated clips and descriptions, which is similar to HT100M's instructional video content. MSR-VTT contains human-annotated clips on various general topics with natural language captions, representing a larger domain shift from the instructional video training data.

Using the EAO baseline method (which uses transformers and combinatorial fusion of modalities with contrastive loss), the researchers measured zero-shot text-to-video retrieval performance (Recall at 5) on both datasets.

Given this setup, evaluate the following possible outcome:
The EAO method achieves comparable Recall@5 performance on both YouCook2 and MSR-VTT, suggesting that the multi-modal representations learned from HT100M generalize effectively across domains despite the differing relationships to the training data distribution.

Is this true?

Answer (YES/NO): NO